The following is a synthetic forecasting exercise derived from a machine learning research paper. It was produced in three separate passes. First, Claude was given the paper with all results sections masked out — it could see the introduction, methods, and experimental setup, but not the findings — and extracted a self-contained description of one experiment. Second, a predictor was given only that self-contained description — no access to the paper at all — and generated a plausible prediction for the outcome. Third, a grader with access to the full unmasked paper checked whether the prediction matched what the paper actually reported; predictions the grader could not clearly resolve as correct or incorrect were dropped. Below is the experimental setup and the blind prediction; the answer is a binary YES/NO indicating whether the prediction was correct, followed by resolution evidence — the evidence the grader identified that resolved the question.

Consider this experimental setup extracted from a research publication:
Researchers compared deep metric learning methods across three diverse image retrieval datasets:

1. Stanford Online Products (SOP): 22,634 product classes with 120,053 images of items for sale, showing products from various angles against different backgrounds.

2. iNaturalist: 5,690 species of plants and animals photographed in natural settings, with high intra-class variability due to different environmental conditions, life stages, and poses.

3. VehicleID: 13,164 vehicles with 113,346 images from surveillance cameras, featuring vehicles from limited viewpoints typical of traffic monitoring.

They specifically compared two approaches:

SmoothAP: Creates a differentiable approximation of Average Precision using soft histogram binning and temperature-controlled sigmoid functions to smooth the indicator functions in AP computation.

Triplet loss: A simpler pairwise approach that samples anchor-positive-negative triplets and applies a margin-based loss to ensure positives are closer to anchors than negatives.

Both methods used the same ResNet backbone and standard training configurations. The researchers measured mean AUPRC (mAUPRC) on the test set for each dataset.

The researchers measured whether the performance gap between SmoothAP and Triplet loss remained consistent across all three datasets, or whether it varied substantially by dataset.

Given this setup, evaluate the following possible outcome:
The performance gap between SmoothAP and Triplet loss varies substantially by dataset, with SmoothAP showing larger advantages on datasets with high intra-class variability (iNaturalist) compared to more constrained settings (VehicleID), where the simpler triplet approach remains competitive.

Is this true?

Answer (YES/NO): YES